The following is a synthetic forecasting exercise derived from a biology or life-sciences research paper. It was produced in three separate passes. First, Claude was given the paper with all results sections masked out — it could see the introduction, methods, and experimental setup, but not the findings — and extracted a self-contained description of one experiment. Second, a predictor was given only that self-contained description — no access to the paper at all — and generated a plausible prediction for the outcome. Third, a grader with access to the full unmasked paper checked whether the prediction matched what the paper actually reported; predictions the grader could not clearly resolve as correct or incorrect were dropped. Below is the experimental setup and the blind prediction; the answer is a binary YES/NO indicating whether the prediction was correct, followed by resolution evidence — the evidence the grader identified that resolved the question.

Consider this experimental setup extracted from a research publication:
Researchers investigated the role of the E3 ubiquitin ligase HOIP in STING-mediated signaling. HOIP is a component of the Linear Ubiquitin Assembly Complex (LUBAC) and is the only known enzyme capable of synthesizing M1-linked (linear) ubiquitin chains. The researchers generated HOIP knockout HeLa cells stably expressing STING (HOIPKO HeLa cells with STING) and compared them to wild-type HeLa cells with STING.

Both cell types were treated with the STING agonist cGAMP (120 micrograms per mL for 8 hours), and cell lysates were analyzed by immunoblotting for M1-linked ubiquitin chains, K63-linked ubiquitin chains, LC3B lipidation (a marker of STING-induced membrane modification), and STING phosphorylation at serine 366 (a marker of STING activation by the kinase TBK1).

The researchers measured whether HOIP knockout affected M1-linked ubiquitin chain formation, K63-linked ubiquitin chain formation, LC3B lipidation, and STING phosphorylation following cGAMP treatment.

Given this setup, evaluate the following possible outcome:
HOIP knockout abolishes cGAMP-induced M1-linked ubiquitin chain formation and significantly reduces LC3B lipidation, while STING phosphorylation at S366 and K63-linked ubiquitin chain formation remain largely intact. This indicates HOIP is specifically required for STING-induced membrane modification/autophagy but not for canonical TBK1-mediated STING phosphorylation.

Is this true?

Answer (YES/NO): NO